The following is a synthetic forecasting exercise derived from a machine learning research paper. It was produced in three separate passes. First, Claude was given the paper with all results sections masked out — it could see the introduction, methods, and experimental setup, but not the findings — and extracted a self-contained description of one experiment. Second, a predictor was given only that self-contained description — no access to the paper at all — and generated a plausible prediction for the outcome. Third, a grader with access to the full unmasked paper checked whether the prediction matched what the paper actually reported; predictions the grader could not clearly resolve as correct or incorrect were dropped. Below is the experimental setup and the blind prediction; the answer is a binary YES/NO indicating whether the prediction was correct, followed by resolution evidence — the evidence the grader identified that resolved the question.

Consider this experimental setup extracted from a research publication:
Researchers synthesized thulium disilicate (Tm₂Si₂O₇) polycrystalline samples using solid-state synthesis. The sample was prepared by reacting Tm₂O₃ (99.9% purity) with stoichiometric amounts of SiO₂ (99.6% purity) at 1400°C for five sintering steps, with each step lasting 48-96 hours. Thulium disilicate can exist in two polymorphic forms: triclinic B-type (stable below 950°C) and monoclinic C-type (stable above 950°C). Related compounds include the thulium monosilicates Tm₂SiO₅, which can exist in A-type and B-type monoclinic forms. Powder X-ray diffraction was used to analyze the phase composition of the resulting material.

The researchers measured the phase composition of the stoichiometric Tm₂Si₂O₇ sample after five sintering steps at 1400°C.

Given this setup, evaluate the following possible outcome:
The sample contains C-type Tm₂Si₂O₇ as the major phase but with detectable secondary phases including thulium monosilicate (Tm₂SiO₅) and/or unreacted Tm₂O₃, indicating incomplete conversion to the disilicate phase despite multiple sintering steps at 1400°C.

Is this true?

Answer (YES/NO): YES